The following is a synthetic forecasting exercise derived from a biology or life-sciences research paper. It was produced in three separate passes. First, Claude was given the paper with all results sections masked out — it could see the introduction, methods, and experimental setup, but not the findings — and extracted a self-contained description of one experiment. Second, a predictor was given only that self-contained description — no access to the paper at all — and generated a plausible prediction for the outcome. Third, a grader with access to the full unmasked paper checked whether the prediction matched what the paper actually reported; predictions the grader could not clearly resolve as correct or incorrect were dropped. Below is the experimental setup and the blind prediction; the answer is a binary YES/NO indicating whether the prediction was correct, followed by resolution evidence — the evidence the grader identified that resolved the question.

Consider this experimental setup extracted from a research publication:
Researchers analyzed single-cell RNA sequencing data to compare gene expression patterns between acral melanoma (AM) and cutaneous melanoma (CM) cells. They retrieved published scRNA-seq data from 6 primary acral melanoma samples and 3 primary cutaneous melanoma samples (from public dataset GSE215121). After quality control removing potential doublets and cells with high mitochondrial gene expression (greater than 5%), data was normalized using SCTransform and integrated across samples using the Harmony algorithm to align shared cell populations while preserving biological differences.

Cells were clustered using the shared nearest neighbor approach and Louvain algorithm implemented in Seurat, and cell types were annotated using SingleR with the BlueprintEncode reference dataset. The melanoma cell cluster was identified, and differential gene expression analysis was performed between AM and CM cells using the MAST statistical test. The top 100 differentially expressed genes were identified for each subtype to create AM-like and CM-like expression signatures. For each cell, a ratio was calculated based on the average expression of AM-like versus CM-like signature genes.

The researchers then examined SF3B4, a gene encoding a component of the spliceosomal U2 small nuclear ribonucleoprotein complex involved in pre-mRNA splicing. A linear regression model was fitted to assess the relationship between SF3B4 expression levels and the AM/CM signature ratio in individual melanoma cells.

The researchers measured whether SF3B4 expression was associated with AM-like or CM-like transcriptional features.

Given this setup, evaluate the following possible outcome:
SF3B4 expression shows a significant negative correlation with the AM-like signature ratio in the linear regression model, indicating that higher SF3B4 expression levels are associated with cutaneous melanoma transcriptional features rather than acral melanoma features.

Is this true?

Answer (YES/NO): NO